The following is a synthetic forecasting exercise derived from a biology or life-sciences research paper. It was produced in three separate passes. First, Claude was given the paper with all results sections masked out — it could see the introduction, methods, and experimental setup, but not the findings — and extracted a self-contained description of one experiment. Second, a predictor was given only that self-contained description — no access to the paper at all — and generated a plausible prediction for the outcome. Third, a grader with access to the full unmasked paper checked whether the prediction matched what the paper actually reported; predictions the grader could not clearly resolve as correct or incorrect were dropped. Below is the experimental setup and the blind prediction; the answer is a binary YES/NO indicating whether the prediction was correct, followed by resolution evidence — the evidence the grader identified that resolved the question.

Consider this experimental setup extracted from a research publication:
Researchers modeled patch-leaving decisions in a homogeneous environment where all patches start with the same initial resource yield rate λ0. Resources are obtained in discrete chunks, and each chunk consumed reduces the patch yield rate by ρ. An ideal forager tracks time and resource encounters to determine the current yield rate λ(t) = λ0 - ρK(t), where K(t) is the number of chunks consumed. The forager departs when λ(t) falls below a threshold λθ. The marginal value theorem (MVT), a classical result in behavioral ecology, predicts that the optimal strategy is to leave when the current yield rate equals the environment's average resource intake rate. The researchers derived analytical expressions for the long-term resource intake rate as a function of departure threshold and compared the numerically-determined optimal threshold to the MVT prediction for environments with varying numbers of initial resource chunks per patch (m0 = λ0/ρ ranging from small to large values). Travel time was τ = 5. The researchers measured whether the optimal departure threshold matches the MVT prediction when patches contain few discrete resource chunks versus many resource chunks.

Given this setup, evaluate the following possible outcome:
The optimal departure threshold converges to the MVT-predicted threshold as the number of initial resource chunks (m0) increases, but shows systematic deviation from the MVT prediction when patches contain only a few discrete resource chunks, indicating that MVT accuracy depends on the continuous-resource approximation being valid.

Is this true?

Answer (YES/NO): YES